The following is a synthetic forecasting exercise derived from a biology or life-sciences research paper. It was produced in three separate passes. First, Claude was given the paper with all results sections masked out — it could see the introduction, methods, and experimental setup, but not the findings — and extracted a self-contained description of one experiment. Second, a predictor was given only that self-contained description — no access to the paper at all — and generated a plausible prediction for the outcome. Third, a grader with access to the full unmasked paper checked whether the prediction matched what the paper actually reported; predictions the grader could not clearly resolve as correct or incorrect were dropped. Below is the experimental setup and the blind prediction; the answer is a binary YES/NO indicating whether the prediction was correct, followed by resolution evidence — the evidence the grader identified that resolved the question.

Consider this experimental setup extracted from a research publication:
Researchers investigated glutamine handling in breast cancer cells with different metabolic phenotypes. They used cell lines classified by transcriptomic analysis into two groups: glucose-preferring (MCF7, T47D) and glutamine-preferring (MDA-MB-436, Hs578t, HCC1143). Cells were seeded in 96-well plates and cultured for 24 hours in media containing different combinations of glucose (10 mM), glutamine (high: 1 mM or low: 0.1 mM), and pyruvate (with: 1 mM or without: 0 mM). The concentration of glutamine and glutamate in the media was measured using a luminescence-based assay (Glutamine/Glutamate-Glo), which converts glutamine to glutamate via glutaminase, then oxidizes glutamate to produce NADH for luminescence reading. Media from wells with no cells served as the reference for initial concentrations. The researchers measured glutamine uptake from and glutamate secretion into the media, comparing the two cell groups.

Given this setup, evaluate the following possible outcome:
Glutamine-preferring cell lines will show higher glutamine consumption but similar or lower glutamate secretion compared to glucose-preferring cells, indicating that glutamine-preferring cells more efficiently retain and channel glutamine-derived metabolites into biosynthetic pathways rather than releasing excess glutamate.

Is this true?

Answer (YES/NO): NO